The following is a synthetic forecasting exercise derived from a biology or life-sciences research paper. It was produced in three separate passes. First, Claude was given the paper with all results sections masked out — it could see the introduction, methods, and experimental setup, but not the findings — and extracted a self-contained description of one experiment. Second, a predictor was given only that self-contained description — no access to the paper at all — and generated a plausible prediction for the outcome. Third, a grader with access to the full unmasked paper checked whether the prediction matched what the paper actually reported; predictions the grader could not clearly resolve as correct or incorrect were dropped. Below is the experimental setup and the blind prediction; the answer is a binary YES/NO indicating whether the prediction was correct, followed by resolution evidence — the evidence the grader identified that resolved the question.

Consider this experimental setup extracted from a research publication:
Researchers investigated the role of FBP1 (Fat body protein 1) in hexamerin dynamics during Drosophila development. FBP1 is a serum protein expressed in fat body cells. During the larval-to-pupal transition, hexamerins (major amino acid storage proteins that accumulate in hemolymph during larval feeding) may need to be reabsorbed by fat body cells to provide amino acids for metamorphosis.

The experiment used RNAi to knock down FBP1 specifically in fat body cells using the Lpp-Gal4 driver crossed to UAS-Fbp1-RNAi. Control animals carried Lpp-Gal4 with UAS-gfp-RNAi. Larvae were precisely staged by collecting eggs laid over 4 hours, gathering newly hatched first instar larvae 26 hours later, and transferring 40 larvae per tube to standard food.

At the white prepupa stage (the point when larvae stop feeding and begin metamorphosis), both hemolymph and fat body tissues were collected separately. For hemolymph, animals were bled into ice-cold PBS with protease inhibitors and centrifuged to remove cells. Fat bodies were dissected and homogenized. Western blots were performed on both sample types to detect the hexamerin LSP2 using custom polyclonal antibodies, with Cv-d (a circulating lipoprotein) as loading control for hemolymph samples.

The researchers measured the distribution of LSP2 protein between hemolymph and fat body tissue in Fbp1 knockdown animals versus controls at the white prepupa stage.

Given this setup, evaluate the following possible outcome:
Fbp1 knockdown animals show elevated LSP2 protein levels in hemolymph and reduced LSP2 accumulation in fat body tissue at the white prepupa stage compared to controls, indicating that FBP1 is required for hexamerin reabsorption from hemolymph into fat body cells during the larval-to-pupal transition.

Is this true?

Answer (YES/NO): YES